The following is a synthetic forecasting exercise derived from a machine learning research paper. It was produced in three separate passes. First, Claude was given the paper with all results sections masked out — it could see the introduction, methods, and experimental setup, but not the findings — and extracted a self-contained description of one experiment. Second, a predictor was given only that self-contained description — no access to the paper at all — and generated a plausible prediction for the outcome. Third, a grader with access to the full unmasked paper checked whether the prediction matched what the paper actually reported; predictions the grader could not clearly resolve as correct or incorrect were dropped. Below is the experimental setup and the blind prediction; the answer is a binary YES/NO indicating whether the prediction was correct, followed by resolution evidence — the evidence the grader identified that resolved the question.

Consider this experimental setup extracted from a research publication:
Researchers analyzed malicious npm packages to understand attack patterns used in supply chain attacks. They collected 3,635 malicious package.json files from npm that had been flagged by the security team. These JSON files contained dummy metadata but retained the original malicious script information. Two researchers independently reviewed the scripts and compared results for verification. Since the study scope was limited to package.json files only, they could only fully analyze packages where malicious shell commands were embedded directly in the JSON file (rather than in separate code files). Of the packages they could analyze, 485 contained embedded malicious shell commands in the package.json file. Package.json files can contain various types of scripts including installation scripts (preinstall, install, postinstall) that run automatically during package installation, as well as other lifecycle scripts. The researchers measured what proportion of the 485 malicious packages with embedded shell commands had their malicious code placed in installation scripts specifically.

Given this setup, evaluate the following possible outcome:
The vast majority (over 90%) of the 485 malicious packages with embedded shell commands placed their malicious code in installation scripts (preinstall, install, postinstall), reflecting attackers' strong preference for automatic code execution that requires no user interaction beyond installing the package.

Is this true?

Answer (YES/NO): YES